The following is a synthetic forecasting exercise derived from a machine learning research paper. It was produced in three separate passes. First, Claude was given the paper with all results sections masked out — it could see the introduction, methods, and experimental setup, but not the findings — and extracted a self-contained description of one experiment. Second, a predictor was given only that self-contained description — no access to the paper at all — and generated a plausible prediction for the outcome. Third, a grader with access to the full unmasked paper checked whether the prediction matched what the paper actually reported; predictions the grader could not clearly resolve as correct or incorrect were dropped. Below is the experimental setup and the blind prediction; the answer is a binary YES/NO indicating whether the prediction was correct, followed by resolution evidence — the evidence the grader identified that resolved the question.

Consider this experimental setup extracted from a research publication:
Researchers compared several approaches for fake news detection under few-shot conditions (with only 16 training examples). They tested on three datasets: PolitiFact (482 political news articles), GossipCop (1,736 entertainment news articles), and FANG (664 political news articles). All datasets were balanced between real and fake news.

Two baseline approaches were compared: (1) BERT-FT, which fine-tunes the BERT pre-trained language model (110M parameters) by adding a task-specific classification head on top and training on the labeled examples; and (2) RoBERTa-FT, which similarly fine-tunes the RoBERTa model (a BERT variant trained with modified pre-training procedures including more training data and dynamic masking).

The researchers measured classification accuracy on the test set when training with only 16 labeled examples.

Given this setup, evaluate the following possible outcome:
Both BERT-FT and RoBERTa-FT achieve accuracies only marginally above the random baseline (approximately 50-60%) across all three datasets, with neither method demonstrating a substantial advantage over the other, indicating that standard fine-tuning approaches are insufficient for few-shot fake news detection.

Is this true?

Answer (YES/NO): NO